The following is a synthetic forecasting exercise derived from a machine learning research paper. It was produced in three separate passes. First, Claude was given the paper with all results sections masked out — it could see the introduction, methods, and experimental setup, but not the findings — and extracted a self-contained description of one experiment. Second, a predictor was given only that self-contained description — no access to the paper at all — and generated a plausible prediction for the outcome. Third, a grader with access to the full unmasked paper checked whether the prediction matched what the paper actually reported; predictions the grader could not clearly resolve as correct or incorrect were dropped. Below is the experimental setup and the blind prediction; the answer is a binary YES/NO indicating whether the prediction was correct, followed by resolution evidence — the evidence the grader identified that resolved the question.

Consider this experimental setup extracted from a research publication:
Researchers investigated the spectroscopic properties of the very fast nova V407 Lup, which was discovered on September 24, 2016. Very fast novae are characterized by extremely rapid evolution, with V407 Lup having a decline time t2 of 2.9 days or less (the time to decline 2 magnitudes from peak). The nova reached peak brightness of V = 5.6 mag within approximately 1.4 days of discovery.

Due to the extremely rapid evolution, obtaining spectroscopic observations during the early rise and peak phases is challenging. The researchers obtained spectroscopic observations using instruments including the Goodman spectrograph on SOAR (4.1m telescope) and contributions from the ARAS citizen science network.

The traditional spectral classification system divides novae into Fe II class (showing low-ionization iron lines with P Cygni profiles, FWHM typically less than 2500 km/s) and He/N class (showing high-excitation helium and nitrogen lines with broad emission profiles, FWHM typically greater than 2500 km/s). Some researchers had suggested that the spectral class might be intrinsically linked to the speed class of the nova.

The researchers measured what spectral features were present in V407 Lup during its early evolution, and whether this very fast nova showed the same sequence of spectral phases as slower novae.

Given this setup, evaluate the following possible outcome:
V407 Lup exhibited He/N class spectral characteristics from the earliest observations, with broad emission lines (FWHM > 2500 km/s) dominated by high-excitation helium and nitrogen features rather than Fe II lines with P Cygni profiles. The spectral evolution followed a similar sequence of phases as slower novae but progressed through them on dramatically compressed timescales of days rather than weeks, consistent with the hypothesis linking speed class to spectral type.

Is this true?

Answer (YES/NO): NO